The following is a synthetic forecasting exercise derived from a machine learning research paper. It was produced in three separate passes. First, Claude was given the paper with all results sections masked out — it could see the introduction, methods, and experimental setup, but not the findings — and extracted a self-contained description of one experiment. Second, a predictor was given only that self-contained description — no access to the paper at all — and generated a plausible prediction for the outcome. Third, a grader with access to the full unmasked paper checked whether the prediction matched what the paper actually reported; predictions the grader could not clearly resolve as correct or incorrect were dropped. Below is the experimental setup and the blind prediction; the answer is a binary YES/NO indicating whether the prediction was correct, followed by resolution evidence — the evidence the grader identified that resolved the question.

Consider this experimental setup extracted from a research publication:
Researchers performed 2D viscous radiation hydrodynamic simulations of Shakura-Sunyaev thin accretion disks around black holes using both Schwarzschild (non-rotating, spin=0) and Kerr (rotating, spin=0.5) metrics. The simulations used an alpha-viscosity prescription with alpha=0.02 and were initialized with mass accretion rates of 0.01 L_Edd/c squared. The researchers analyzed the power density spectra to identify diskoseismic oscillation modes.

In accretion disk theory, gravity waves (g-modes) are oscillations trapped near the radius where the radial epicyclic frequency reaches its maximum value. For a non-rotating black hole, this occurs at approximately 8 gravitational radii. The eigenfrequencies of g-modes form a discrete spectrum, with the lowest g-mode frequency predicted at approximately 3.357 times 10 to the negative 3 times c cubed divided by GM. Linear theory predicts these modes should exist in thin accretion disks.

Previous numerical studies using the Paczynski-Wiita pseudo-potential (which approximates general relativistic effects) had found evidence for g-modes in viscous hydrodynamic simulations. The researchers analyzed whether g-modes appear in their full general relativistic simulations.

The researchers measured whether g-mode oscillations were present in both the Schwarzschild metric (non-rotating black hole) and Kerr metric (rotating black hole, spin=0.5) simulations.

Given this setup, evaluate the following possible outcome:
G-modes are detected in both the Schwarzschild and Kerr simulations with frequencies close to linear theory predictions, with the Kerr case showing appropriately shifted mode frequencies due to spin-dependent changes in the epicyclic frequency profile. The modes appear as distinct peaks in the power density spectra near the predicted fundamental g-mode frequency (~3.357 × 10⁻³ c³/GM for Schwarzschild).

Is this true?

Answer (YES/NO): NO